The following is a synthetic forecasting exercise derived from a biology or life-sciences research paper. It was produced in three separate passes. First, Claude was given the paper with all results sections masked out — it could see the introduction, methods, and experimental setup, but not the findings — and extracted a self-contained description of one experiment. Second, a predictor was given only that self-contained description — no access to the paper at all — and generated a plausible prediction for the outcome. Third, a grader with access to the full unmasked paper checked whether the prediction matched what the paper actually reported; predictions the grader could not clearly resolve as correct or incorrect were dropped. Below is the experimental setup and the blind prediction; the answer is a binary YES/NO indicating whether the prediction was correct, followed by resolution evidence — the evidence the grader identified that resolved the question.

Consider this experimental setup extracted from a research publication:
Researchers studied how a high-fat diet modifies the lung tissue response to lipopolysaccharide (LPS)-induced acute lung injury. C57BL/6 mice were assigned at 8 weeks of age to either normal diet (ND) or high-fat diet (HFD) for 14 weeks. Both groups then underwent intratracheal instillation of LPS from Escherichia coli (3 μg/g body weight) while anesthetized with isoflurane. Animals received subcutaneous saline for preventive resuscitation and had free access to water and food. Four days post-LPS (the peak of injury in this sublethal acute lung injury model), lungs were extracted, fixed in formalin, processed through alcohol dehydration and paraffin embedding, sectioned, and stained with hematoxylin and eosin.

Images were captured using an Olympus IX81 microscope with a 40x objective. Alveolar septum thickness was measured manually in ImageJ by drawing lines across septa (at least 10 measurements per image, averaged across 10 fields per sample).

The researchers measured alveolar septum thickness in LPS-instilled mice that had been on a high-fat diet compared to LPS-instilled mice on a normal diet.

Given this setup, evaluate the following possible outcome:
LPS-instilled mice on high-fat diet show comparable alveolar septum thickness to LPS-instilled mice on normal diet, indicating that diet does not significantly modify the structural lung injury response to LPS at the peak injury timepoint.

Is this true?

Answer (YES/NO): NO